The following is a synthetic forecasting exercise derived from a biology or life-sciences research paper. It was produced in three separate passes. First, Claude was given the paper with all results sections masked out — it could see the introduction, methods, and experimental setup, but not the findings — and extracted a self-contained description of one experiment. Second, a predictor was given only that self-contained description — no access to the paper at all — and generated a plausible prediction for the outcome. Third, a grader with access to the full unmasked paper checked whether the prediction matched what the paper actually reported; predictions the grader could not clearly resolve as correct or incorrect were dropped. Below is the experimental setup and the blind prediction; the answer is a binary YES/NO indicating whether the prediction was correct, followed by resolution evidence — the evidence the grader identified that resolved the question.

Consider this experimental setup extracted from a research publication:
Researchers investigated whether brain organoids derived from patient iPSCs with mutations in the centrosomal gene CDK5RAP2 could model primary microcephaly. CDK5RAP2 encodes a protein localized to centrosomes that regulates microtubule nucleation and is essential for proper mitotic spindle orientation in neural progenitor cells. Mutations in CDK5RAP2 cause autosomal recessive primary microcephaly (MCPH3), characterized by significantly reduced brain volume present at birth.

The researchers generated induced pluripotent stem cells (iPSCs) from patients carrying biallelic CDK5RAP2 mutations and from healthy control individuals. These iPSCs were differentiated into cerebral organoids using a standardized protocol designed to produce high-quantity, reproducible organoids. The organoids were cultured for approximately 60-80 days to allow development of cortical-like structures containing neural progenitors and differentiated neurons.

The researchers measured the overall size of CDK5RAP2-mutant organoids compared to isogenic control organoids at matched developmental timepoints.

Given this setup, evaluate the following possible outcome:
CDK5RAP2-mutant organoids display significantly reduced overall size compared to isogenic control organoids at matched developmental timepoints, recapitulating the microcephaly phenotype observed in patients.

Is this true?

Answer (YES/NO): NO